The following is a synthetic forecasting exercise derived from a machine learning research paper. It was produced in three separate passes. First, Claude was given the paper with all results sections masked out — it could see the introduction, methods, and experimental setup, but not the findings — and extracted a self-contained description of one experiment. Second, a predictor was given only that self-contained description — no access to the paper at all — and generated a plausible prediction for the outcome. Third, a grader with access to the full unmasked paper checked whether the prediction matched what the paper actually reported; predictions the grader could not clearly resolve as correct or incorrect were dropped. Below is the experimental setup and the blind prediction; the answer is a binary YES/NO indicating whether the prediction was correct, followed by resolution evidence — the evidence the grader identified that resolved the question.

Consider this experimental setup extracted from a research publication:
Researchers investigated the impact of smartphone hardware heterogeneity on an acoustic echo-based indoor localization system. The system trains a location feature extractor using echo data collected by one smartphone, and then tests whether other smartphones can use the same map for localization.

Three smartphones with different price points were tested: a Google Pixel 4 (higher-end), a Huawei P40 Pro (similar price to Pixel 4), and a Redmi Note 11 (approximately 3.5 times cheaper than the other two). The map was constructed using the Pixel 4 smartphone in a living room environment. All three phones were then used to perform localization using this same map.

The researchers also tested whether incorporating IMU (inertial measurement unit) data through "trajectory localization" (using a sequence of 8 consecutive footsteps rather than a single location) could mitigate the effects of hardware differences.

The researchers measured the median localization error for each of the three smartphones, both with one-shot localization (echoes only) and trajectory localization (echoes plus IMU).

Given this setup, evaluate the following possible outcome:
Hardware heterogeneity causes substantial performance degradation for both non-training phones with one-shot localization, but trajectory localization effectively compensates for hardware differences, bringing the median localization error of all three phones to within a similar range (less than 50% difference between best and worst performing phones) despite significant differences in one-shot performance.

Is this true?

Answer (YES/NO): NO